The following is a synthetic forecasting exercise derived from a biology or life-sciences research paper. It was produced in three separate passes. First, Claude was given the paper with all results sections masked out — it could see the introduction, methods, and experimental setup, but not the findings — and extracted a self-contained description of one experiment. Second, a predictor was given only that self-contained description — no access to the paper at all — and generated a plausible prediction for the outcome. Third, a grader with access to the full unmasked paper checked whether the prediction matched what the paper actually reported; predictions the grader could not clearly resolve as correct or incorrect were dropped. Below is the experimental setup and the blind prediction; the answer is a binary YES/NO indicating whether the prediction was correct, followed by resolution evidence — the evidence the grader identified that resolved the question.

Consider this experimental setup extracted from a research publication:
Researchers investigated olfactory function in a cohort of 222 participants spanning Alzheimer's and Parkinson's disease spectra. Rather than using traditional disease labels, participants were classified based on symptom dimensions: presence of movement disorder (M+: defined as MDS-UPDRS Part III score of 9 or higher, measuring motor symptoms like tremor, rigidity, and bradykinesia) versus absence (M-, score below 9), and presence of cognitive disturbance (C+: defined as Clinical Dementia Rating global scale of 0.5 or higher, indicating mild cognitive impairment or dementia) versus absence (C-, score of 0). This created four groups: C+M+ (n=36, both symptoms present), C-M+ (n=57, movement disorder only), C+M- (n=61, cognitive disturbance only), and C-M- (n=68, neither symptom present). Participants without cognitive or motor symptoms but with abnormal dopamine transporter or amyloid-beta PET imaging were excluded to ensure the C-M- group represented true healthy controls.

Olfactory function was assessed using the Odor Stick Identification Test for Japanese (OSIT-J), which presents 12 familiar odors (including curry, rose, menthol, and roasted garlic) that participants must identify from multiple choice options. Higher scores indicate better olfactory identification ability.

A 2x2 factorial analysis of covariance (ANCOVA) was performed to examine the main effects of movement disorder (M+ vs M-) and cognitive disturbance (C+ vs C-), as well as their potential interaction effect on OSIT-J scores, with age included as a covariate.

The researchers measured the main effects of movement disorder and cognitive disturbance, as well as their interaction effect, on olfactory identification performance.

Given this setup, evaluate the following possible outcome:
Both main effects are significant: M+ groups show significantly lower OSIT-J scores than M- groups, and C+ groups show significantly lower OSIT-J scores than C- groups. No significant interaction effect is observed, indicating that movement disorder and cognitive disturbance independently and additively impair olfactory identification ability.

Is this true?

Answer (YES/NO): NO